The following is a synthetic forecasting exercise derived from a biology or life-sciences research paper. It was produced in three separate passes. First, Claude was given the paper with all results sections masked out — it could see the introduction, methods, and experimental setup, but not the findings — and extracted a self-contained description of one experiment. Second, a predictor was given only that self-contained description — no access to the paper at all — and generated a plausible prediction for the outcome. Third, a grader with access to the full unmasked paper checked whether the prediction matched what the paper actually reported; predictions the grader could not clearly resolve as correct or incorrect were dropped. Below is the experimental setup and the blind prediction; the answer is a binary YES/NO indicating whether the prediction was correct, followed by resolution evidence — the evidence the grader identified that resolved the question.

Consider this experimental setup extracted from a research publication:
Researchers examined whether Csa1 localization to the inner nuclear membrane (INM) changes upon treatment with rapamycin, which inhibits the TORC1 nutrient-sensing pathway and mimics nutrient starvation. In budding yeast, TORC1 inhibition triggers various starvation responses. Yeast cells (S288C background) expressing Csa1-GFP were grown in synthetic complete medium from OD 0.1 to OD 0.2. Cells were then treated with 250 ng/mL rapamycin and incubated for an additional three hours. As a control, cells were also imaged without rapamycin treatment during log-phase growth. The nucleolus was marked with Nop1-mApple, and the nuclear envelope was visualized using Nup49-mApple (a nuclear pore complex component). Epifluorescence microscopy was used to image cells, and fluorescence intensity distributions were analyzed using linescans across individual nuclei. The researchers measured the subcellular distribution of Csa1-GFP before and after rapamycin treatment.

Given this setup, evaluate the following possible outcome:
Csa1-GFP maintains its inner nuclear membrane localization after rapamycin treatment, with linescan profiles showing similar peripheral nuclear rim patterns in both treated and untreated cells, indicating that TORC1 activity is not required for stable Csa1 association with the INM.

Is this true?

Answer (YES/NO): NO